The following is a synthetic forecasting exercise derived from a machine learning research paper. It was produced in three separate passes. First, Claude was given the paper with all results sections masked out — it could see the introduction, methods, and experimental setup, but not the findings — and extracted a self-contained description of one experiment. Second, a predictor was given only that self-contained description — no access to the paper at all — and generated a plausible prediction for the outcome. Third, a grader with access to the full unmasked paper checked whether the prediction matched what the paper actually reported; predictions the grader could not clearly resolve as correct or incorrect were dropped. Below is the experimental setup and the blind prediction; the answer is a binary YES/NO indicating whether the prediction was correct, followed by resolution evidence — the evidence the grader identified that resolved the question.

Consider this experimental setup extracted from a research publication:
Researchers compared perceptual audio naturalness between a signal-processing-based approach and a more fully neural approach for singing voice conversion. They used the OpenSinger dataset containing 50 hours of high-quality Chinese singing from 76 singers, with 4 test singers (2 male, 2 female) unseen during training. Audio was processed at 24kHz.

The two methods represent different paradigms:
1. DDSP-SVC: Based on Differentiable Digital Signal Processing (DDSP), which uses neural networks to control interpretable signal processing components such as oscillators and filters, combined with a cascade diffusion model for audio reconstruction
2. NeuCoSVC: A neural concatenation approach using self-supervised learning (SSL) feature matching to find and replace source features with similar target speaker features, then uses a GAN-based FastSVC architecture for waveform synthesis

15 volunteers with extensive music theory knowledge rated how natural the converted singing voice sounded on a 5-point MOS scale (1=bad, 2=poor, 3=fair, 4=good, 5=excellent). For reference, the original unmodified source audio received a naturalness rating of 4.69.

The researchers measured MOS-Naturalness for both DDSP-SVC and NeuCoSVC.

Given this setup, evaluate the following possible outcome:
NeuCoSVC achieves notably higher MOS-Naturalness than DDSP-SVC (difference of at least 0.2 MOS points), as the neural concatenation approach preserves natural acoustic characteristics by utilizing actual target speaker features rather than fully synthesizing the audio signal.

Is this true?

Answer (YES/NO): YES